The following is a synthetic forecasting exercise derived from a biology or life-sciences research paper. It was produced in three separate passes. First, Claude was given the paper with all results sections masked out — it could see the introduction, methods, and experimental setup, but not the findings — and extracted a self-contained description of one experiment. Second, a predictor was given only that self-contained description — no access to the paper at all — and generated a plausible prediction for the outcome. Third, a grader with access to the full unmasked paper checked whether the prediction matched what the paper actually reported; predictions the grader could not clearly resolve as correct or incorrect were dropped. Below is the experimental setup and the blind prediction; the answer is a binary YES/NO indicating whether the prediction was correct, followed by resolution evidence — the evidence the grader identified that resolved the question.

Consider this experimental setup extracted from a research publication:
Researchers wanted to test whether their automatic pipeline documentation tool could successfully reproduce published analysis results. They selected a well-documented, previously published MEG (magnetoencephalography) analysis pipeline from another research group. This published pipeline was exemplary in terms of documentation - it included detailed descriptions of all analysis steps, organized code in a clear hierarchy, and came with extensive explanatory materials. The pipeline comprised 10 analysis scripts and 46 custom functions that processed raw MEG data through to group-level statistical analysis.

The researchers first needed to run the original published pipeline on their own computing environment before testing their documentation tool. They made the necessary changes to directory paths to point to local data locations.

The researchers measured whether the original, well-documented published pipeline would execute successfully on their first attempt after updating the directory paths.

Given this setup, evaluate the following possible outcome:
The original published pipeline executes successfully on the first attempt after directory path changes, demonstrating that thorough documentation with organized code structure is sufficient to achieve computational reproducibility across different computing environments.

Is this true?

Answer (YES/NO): NO